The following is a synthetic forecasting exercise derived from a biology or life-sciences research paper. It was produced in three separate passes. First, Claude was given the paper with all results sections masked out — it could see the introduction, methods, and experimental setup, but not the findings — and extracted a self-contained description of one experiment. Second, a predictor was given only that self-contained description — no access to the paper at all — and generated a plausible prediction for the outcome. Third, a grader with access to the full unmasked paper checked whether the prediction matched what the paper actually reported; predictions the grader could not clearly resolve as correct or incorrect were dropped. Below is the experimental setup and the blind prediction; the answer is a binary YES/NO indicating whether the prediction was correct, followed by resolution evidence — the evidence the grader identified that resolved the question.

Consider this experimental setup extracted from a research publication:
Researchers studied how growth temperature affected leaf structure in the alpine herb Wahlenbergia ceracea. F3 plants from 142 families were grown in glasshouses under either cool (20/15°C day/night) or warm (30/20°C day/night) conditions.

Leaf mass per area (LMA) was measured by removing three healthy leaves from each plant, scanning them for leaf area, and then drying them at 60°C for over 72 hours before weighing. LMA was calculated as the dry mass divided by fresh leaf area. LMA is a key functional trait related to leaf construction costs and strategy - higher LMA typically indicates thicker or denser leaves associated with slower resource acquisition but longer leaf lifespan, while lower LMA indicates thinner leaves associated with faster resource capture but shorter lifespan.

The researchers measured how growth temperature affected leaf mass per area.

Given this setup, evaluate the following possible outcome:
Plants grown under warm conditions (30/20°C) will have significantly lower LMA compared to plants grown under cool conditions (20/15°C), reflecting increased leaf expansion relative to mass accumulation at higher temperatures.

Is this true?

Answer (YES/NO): NO